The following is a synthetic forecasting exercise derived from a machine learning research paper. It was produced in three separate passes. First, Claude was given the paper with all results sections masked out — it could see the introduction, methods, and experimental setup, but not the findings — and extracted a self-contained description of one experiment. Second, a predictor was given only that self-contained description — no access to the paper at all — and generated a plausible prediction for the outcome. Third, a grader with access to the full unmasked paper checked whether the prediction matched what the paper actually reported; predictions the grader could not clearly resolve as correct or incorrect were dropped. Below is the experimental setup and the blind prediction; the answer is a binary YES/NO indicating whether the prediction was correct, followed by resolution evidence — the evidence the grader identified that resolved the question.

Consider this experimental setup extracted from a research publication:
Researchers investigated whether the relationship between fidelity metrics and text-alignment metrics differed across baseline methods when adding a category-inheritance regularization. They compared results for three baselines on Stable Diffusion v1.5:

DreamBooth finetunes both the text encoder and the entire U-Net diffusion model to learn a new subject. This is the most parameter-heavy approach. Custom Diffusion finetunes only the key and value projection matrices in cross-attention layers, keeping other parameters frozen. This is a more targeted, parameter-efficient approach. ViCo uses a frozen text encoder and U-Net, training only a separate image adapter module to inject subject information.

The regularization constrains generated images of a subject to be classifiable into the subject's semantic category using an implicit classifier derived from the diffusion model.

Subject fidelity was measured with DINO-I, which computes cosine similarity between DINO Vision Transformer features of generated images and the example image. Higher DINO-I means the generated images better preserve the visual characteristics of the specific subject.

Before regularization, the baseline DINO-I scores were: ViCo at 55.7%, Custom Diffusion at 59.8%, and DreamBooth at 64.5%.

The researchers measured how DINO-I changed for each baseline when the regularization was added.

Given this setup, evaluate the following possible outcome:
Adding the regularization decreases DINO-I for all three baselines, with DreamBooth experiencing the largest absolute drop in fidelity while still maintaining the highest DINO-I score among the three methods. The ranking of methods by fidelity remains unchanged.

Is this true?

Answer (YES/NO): NO